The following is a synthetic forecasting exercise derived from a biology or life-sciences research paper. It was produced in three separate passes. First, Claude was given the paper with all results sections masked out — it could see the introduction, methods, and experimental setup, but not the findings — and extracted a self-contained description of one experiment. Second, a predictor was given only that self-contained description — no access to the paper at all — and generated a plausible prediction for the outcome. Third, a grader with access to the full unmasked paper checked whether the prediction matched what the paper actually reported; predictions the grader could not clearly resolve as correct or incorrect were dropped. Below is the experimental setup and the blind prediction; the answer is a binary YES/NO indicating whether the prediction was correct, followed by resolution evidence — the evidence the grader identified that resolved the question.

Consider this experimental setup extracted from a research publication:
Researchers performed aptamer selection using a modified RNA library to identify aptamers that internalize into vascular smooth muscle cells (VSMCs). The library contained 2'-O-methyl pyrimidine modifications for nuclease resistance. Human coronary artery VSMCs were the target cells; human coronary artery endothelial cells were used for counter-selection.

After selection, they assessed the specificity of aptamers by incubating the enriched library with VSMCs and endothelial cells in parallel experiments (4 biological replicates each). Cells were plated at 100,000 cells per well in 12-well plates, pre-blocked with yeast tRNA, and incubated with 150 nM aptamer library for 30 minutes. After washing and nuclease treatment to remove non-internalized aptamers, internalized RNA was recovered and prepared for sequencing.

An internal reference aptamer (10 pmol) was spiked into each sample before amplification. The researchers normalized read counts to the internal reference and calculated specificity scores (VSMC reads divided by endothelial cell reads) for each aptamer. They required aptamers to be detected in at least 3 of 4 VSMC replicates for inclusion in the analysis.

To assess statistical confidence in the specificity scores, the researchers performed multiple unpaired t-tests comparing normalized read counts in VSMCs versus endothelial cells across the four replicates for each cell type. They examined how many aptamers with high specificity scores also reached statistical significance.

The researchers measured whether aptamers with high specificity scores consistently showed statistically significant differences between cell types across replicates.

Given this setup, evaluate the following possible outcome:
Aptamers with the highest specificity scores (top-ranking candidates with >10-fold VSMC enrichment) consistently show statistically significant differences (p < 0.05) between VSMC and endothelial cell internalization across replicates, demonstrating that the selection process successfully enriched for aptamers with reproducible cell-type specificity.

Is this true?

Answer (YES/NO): YES